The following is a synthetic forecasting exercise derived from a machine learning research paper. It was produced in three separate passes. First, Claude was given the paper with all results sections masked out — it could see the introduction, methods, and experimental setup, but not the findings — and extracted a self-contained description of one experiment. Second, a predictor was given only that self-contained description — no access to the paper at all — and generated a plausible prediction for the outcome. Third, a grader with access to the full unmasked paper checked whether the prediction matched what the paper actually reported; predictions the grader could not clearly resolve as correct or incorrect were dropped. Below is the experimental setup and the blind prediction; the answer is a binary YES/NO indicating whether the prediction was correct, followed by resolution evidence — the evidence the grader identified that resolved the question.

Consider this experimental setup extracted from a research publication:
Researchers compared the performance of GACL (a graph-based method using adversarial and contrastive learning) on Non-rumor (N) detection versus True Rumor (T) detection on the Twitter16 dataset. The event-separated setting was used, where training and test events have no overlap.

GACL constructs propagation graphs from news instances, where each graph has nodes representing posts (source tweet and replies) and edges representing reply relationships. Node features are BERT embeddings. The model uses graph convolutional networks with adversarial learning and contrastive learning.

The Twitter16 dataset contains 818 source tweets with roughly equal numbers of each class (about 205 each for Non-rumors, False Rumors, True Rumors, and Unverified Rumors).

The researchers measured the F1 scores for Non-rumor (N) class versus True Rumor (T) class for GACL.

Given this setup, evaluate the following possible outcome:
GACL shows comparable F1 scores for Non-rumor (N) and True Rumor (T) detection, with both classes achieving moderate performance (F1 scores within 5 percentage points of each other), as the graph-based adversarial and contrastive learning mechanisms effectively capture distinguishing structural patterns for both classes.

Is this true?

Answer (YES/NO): NO